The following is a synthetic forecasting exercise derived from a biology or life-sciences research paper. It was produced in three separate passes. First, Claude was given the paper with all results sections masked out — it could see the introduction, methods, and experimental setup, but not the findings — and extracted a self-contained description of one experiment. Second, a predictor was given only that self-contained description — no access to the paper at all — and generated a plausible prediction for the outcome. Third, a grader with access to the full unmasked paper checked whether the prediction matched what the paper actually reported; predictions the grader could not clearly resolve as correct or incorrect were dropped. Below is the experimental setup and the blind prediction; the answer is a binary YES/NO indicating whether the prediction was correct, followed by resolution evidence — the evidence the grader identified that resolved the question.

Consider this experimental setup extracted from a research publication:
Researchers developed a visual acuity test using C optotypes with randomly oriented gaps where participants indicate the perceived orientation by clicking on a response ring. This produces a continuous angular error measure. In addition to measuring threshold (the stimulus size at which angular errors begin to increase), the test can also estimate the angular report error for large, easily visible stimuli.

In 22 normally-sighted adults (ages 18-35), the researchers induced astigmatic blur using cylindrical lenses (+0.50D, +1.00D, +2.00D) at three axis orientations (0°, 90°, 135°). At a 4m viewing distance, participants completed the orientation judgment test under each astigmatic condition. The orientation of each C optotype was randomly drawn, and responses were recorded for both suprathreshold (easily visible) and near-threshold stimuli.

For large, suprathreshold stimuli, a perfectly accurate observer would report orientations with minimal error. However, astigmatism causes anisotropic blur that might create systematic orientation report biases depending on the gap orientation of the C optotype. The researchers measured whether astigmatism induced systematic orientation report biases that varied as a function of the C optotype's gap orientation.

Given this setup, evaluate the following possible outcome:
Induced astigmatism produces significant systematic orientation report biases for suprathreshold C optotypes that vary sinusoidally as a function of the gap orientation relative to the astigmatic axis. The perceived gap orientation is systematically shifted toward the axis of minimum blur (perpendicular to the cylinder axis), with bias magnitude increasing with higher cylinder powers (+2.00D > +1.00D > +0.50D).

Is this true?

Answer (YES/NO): NO